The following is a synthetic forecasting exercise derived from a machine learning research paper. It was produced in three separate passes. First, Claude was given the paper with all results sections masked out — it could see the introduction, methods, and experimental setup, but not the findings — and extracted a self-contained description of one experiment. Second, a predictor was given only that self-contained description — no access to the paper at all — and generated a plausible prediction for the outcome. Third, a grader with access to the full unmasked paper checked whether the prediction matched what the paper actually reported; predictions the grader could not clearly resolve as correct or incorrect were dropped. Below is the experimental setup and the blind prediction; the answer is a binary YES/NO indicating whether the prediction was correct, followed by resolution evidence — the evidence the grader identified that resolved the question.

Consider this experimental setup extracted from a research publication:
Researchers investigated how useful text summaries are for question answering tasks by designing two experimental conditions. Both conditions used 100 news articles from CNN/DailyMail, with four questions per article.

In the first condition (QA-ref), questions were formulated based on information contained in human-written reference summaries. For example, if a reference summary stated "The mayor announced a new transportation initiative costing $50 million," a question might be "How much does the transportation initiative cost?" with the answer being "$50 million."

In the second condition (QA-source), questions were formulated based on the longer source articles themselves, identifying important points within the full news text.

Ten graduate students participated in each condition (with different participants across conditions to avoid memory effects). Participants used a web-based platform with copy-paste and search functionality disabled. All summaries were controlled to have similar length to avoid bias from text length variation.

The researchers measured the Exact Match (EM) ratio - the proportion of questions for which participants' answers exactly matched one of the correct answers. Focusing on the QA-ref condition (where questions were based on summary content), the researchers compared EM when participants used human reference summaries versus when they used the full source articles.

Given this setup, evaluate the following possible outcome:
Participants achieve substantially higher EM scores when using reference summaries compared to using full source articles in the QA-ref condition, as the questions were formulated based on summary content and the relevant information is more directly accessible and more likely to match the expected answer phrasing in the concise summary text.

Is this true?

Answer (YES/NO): YES